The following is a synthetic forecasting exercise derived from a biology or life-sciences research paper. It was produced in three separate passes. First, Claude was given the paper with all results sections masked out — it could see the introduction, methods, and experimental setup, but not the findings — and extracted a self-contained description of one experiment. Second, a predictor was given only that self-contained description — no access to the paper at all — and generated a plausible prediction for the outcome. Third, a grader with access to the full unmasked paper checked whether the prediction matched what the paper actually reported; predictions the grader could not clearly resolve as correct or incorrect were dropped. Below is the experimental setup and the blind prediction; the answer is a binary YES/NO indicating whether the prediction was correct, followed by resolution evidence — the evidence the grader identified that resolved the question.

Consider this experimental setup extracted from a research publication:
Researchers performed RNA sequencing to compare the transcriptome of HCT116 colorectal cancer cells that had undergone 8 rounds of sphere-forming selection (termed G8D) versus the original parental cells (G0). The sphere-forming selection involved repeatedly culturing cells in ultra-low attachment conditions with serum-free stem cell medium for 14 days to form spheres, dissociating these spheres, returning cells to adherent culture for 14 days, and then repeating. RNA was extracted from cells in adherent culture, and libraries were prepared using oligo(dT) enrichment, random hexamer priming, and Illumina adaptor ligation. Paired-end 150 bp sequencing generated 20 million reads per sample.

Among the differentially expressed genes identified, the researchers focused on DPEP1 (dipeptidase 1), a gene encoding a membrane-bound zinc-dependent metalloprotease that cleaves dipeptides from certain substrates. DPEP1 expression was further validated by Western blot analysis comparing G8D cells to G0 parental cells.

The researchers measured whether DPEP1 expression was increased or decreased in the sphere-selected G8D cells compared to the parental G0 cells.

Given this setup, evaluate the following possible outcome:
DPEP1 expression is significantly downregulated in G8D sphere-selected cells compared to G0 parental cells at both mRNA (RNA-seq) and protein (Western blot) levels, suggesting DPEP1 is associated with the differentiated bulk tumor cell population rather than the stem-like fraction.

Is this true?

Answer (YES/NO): NO